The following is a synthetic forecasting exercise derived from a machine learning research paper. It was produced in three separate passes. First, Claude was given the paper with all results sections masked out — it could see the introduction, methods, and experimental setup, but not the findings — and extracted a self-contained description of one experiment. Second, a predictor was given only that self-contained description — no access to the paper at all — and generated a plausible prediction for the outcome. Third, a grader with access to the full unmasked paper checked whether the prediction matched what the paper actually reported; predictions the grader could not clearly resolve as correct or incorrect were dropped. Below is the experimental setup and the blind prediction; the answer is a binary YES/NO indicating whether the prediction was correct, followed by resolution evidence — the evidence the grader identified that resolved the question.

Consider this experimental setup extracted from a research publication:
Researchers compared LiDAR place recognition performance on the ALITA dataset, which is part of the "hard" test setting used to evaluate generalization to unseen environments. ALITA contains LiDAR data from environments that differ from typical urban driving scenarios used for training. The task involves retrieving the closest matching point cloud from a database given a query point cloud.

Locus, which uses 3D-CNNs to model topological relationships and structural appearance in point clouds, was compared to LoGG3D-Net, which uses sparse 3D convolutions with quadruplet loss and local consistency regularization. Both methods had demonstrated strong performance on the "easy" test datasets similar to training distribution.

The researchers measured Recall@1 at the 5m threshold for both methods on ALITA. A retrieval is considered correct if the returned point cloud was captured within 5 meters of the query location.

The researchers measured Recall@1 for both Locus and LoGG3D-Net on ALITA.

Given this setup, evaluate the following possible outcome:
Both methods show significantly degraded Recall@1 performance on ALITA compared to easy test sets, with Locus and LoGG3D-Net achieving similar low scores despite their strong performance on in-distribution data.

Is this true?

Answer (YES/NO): NO